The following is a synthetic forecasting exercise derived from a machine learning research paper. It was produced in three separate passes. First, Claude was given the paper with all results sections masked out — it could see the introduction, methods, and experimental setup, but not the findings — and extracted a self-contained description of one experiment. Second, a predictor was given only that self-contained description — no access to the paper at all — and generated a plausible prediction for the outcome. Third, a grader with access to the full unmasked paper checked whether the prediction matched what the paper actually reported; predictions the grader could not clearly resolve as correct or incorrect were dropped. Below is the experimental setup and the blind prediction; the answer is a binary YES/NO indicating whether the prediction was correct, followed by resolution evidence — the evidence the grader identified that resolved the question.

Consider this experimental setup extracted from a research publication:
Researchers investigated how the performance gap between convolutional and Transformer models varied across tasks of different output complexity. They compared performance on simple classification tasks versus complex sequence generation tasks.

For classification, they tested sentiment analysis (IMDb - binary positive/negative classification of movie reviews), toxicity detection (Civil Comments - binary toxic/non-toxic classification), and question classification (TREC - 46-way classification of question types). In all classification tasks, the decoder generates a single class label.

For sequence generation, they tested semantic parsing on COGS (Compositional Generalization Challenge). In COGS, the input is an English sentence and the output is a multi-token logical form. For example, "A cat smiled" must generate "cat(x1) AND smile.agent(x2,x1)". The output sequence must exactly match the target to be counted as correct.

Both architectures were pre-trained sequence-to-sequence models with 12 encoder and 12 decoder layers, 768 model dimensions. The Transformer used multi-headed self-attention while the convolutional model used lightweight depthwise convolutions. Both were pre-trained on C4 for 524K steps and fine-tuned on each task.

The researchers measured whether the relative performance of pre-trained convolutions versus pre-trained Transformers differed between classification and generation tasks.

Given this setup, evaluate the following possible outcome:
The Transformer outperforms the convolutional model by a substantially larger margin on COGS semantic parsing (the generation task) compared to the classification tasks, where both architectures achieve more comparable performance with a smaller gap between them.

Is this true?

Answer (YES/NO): NO